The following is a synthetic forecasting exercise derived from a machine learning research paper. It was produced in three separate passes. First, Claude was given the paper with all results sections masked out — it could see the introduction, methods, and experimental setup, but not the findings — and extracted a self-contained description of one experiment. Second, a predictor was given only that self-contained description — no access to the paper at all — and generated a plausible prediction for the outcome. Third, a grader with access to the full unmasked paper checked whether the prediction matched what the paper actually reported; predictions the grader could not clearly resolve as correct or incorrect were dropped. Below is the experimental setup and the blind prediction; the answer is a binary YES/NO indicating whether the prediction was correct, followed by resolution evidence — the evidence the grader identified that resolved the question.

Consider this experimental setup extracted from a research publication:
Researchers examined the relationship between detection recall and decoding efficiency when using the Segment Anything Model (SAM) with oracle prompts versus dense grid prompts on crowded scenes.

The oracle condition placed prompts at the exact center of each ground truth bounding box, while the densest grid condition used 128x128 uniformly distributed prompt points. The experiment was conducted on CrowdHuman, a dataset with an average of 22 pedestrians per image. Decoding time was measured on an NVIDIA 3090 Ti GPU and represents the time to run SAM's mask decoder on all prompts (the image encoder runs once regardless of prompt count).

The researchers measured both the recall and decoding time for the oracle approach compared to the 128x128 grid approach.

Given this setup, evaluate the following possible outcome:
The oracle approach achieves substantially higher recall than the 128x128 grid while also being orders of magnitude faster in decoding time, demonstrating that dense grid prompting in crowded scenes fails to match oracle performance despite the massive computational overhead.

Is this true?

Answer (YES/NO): NO